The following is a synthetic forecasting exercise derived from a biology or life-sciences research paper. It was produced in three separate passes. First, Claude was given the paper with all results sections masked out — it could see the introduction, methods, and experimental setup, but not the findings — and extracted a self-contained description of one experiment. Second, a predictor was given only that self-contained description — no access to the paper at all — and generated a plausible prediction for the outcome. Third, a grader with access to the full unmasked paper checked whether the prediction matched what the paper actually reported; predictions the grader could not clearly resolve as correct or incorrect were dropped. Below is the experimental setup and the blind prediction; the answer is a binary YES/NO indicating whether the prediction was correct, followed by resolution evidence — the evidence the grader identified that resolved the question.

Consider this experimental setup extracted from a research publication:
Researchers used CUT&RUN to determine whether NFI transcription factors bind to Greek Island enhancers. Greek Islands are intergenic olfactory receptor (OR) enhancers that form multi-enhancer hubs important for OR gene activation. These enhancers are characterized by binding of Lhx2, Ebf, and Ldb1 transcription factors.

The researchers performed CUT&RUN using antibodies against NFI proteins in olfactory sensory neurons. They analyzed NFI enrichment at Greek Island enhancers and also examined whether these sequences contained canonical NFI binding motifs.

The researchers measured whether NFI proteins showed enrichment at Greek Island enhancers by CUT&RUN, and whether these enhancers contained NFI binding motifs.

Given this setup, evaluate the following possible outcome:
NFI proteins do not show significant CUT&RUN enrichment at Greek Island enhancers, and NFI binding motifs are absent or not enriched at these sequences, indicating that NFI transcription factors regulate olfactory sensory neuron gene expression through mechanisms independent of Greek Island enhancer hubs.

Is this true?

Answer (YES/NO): NO